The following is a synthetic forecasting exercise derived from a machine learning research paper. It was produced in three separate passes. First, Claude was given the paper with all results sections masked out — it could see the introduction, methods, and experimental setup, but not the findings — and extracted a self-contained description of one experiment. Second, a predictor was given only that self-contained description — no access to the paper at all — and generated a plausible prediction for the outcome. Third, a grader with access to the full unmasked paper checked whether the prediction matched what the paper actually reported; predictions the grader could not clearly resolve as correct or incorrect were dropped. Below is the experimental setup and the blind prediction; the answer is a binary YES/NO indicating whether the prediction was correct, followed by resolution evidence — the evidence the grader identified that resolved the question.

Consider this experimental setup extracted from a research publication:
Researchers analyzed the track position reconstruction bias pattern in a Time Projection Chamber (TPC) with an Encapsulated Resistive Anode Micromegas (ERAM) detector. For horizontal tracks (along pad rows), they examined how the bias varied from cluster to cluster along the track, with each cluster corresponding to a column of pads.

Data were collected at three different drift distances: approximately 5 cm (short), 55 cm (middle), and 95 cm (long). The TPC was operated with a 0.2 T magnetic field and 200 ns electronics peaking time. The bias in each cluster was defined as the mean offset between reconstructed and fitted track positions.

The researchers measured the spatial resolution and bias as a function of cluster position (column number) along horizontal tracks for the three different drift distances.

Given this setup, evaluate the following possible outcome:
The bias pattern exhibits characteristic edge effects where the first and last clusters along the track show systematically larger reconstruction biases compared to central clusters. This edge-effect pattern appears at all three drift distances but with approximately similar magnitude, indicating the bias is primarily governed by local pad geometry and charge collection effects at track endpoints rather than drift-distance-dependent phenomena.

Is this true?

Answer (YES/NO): NO